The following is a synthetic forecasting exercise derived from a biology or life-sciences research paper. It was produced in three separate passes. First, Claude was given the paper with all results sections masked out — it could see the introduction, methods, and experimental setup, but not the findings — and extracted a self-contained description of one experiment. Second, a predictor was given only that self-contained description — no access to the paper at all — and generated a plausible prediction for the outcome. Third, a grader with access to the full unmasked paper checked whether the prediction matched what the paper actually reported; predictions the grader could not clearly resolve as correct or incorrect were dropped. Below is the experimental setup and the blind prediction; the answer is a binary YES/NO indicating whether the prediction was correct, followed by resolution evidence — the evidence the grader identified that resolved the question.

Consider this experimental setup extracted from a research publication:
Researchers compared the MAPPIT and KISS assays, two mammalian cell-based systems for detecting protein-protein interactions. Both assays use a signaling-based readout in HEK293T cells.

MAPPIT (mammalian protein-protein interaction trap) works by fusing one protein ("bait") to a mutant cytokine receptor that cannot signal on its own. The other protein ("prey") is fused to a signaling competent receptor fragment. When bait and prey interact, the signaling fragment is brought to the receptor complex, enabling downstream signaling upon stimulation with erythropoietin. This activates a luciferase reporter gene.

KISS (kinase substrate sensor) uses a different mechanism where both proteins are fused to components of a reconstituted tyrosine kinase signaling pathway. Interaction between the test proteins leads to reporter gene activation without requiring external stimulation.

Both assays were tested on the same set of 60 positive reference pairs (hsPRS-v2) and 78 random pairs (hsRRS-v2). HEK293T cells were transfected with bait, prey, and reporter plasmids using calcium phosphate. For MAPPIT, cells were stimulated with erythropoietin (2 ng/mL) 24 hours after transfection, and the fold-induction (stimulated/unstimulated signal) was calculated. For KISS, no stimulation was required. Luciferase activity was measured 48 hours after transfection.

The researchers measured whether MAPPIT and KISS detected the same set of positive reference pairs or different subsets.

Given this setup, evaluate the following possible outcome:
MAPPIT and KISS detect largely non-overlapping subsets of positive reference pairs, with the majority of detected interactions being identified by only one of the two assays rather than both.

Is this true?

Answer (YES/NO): YES